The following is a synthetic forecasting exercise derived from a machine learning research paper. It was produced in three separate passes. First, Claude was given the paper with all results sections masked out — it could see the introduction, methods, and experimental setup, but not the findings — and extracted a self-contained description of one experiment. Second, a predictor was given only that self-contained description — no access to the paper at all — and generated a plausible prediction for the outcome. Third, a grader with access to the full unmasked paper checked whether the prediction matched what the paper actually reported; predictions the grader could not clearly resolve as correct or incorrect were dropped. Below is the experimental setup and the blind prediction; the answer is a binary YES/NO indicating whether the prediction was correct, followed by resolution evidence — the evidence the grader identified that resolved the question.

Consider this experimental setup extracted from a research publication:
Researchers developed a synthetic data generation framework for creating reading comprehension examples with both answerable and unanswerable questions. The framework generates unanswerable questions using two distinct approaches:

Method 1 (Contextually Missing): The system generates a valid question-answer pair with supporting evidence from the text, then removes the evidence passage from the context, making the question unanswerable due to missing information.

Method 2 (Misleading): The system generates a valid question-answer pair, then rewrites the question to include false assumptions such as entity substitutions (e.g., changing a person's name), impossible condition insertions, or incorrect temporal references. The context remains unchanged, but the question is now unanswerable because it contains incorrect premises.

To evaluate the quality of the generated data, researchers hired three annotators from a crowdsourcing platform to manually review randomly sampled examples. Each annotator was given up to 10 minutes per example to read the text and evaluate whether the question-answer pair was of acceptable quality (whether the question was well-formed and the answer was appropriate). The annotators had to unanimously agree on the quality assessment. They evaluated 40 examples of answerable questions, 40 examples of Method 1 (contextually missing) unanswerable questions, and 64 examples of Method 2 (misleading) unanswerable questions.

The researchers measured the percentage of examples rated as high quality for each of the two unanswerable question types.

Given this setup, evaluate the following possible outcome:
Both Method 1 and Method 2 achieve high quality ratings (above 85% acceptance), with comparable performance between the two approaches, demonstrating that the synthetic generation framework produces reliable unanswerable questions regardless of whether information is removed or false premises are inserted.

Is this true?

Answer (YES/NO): NO